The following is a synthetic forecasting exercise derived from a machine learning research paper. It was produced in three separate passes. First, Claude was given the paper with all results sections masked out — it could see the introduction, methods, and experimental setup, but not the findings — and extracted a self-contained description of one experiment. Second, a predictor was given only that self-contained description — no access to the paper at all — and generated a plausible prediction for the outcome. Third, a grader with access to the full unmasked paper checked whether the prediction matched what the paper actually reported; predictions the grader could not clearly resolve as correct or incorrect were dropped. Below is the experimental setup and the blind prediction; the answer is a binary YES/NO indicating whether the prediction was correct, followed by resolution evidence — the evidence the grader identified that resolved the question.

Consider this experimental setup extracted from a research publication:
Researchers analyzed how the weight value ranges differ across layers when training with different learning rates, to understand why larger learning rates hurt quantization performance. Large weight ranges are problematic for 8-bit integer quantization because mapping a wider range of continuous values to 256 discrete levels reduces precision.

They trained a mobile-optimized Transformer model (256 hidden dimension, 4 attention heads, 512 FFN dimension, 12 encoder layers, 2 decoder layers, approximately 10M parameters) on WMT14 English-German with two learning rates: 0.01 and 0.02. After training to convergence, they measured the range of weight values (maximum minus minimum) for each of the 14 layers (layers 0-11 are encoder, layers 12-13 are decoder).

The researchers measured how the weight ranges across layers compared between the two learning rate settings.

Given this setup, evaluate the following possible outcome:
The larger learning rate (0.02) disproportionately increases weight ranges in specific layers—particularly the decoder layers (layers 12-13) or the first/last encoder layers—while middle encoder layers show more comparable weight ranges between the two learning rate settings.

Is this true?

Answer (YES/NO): NO